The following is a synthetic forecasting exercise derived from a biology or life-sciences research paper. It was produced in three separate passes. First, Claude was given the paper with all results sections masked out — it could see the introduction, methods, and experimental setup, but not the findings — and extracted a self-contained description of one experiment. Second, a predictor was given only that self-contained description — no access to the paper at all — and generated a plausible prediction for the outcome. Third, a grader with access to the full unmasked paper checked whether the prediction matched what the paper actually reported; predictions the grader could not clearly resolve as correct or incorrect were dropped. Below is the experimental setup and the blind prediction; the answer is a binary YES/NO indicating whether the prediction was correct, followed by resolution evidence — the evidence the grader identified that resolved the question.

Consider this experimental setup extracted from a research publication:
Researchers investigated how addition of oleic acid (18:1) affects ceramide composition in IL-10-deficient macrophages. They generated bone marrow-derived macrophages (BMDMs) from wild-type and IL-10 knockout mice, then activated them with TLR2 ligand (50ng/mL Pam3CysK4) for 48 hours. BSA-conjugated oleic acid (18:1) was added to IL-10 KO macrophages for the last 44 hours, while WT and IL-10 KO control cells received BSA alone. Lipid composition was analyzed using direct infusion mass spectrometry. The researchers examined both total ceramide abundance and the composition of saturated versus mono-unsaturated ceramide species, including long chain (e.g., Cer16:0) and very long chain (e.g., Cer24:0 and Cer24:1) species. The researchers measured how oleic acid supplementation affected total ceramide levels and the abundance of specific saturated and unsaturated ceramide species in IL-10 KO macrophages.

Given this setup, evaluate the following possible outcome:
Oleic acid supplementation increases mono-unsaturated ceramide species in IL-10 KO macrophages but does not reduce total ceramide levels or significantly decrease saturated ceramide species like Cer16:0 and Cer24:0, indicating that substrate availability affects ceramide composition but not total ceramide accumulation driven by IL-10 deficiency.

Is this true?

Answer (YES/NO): NO